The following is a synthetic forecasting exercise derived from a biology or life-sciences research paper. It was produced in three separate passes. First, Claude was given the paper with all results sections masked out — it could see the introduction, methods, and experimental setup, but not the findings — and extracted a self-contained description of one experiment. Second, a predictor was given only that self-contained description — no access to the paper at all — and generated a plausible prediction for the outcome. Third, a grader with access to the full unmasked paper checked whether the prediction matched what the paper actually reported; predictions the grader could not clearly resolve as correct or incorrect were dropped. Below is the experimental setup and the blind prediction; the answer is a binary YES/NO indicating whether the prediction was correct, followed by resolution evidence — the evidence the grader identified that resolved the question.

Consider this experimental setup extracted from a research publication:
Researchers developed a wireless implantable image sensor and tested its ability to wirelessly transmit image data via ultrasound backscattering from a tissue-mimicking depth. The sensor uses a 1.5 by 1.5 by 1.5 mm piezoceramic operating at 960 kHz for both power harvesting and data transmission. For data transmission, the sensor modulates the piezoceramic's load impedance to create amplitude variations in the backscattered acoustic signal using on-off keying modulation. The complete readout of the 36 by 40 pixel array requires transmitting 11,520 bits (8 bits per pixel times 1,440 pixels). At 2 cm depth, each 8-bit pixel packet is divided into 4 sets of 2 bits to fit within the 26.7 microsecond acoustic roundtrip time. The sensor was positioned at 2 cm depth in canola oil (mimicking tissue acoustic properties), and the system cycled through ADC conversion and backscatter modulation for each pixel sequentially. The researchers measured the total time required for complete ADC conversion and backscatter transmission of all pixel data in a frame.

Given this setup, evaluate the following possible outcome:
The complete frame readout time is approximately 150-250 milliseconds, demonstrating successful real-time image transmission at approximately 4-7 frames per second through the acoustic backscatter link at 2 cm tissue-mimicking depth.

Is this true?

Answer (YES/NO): NO